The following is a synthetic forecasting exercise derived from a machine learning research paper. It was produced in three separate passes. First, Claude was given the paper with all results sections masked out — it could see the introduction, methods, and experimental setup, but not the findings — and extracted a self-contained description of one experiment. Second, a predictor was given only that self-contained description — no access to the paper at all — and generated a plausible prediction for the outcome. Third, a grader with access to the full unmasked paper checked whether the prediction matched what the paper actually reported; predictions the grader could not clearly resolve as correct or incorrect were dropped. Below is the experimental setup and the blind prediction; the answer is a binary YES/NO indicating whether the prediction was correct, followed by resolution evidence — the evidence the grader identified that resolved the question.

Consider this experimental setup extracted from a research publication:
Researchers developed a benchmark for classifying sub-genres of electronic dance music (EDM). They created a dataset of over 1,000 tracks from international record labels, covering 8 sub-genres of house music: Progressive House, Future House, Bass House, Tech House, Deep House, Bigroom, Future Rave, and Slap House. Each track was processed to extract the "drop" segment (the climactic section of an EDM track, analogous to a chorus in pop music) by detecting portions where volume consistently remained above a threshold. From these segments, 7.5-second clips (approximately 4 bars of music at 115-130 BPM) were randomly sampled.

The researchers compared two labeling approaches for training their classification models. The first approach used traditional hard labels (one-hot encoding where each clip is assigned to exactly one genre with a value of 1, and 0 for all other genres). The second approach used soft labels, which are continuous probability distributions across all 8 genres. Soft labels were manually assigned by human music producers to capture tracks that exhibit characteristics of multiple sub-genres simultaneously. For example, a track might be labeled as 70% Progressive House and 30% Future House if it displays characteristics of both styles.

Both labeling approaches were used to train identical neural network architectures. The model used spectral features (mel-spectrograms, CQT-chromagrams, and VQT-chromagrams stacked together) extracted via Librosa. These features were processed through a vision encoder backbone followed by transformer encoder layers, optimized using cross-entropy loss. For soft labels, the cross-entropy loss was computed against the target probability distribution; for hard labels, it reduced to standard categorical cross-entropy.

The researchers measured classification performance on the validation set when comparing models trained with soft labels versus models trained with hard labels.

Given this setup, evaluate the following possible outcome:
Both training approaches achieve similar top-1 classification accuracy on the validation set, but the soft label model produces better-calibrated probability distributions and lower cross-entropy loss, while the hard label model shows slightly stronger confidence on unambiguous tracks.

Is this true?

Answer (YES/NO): NO